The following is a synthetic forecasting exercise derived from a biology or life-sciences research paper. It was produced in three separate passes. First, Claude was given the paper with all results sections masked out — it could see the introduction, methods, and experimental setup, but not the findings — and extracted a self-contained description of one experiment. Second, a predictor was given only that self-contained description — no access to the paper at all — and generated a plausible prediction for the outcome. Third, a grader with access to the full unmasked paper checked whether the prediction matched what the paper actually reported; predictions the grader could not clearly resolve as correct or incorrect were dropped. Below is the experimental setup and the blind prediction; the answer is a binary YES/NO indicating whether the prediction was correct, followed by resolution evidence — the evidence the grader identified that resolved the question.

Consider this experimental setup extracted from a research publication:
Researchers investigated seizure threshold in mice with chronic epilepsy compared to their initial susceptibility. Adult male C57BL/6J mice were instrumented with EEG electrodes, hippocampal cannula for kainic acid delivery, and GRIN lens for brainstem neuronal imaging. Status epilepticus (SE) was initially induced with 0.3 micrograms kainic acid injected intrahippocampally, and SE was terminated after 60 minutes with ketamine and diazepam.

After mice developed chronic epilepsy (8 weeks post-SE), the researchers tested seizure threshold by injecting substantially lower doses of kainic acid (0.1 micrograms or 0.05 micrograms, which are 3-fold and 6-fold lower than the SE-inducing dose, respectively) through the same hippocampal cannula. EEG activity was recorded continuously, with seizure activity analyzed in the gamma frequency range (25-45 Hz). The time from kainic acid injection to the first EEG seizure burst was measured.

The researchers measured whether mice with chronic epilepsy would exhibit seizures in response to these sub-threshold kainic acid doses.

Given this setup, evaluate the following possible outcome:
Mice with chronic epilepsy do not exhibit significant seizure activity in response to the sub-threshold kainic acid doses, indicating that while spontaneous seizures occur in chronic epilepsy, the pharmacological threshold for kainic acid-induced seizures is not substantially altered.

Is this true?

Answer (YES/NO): NO